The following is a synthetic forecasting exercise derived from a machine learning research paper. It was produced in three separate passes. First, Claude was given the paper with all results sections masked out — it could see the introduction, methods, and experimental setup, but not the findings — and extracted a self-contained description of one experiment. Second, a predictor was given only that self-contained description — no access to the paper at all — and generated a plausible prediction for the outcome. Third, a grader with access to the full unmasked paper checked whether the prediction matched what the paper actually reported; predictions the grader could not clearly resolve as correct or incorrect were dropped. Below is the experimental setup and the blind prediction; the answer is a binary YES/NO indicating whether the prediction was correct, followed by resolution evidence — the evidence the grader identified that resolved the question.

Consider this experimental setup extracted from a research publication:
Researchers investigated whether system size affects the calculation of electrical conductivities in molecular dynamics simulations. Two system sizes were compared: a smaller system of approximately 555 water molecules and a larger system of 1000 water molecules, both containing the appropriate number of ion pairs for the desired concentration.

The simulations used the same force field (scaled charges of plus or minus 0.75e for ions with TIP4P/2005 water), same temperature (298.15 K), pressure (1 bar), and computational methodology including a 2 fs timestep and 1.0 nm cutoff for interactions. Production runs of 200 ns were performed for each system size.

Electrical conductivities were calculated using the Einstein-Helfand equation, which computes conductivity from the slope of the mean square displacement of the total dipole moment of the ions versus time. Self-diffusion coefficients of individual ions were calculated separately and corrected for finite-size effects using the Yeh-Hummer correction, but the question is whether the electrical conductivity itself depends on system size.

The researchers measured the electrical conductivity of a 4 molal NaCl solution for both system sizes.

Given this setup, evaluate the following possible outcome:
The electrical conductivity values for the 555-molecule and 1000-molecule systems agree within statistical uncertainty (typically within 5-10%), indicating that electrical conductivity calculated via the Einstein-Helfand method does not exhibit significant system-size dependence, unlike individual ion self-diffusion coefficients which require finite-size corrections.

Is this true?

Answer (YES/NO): YES